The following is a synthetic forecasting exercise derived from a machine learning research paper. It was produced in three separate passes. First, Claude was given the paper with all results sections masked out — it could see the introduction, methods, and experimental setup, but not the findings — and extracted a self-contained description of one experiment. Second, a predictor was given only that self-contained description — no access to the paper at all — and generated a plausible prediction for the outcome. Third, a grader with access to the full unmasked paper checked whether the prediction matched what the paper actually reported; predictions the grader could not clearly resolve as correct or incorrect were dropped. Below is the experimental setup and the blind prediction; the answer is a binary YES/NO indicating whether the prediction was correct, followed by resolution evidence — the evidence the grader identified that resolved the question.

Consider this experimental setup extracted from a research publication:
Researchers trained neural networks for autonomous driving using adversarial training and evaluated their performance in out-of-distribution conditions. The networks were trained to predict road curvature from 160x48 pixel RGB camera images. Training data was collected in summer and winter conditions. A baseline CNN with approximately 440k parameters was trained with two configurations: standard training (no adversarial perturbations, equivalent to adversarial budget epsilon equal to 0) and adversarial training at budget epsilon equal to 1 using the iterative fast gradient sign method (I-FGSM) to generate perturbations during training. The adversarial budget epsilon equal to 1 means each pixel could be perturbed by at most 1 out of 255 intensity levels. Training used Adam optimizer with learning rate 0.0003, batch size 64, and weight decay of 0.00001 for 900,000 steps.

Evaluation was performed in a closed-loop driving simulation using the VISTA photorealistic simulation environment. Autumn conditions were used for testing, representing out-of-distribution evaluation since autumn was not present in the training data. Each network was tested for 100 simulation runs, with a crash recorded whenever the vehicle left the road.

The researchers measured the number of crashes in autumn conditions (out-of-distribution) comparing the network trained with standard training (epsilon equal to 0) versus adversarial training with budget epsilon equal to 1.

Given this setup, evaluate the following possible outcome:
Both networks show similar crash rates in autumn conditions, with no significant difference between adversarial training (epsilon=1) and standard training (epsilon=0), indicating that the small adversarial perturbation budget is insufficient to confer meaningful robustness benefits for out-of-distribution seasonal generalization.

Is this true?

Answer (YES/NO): NO